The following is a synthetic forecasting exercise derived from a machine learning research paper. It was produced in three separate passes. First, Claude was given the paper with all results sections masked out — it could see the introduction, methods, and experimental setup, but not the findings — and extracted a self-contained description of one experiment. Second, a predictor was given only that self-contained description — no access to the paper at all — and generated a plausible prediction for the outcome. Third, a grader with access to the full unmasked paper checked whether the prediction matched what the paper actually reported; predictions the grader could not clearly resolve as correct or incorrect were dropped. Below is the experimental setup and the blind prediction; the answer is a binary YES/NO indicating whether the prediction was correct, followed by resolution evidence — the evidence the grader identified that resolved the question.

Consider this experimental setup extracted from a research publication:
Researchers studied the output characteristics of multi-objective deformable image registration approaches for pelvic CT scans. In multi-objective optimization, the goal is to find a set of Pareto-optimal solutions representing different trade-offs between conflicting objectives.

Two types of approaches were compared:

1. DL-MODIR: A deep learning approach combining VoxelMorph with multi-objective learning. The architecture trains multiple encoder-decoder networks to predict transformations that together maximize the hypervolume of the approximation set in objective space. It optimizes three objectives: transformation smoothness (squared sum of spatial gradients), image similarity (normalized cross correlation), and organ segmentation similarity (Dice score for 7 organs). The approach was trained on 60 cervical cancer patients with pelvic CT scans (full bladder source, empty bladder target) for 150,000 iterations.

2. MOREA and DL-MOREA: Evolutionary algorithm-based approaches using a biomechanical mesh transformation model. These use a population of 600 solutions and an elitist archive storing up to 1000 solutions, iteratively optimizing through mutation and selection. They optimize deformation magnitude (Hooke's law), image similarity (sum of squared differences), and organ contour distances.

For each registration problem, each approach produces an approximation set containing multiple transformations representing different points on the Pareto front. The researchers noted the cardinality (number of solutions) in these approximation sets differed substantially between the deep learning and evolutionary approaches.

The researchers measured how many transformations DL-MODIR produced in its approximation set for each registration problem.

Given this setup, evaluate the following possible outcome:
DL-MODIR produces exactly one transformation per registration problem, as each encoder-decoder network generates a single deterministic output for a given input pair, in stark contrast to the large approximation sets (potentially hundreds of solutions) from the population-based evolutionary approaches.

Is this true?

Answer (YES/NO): NO